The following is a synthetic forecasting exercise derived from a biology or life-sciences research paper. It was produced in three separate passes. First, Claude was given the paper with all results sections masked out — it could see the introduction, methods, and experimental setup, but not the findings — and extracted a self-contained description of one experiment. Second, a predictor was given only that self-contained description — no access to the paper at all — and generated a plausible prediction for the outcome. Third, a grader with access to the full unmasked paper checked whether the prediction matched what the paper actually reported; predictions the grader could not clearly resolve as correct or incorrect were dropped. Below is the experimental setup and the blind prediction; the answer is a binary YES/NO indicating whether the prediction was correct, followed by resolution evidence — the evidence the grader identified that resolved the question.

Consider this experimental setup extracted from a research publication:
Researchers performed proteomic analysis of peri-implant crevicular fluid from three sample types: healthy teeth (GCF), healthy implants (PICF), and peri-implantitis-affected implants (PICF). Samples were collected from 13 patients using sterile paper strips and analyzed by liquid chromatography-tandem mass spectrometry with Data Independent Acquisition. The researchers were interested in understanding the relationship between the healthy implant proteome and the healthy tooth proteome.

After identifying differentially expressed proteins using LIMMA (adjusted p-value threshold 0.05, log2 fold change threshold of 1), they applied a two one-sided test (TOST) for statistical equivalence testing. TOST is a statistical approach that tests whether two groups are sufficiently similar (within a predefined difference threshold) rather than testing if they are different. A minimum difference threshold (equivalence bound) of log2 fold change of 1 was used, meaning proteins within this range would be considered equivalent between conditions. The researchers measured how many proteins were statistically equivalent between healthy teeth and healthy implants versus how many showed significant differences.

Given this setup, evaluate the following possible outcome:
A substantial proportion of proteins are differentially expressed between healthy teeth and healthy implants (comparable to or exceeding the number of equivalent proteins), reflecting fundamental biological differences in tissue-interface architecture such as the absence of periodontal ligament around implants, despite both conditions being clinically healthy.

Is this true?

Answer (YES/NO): NO